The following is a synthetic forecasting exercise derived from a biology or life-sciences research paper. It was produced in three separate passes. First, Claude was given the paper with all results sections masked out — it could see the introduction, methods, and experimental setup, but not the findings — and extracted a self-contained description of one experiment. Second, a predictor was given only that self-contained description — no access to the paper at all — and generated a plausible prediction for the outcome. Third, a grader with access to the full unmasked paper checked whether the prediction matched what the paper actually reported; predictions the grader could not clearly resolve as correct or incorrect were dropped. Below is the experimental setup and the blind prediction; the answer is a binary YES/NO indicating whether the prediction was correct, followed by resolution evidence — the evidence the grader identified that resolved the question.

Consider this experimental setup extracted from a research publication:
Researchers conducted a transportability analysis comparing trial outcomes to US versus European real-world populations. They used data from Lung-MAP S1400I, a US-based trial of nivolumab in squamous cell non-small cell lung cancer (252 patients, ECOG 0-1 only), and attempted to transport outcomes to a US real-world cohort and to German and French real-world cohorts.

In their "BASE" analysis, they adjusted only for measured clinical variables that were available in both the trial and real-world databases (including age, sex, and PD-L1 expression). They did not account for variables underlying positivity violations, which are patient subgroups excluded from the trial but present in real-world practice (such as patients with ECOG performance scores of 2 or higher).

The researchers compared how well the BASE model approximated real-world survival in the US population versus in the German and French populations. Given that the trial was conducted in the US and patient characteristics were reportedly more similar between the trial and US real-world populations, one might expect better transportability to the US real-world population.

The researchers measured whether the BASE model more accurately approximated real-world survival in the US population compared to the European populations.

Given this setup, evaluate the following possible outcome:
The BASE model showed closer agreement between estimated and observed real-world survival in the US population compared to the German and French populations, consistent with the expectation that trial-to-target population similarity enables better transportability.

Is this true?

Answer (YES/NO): NO